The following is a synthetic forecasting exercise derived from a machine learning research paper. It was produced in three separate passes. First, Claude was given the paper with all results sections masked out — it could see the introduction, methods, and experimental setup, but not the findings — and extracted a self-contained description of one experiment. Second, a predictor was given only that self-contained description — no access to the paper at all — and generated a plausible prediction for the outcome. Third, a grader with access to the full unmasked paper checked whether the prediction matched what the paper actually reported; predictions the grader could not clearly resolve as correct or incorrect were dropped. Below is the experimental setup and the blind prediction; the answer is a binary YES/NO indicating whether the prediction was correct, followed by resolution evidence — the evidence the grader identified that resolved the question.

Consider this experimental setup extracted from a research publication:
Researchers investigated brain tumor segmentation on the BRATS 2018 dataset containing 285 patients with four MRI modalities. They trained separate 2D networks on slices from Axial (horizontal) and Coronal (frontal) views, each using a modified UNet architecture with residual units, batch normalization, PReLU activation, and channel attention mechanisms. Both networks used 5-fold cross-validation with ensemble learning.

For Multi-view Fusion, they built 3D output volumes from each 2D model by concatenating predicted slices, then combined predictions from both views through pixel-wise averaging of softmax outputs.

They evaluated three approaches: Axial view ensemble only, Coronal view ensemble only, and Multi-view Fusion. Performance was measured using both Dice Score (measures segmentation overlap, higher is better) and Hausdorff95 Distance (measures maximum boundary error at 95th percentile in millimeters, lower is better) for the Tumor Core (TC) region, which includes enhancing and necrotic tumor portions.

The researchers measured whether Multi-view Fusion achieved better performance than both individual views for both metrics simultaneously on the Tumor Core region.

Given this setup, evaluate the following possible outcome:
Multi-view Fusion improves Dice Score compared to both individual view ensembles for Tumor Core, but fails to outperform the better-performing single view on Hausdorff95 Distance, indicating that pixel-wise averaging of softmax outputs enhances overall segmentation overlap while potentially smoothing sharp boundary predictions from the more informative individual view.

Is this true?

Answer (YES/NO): NO